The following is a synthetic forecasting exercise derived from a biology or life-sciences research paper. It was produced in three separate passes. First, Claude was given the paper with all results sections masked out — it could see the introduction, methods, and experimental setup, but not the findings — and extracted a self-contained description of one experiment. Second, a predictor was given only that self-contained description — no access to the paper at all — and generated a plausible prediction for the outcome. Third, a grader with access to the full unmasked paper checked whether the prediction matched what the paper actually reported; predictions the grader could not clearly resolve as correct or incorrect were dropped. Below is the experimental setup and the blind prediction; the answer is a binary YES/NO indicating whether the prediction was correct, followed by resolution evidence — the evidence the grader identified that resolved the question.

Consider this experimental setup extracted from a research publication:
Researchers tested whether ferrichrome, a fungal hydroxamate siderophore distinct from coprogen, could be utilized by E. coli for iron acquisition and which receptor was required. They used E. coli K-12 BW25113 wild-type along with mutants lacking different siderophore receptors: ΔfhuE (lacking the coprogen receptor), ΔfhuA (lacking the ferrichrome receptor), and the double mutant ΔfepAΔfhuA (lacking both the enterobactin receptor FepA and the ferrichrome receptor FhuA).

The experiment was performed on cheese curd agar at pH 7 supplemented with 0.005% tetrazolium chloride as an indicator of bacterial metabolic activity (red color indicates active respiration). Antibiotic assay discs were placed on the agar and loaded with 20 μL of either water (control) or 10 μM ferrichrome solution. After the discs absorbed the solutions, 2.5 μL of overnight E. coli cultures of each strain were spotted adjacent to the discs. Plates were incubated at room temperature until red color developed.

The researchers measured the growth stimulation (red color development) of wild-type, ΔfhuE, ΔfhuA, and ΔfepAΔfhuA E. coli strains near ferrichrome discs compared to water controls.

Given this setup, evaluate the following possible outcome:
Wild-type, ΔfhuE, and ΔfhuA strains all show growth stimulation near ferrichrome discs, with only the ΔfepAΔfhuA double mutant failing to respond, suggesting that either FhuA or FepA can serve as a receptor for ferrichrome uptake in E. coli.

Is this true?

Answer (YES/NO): NO